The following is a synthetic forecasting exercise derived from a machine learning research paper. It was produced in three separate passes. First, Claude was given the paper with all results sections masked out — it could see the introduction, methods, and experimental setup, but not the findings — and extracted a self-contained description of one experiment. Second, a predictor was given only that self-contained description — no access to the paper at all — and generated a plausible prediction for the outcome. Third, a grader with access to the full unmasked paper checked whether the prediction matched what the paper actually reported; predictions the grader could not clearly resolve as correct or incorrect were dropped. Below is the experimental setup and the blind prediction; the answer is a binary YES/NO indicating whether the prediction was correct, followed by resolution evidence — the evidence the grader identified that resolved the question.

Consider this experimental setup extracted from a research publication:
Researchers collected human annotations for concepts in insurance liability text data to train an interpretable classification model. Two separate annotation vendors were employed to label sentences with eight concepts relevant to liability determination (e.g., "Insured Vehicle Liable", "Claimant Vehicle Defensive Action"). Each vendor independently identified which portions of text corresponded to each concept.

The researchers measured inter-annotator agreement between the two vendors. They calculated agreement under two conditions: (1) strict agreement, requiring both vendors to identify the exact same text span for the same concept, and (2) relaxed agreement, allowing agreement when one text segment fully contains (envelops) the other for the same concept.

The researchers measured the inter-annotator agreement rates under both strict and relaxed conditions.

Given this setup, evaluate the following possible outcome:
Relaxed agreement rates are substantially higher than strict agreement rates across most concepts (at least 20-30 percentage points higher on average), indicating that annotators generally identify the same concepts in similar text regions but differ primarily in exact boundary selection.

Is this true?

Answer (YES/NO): YES